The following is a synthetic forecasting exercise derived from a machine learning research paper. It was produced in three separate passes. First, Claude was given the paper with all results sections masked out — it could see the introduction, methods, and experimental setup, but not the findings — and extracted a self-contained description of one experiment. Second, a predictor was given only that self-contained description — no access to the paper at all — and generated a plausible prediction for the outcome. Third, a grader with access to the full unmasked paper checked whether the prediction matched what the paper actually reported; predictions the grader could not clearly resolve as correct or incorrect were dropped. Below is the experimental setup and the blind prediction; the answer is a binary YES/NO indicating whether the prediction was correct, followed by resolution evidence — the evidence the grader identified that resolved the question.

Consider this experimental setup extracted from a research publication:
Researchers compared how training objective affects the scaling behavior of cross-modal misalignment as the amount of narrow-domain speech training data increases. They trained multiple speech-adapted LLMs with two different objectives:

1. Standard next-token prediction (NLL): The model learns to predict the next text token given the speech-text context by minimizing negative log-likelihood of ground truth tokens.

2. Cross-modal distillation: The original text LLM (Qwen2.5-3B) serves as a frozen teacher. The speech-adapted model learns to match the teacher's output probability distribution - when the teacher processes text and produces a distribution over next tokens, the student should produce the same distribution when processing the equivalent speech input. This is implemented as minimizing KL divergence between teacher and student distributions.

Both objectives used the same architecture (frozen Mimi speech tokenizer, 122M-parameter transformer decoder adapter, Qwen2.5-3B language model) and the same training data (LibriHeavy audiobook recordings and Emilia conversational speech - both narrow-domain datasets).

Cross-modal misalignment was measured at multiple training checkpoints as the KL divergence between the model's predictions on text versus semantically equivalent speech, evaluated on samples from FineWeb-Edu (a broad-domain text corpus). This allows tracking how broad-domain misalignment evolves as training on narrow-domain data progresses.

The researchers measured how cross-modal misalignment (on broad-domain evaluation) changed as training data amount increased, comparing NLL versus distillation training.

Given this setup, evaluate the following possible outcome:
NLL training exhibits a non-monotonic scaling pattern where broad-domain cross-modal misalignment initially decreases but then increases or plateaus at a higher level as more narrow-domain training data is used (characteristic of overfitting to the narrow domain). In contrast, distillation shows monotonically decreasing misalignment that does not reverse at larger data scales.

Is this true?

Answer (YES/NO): NO